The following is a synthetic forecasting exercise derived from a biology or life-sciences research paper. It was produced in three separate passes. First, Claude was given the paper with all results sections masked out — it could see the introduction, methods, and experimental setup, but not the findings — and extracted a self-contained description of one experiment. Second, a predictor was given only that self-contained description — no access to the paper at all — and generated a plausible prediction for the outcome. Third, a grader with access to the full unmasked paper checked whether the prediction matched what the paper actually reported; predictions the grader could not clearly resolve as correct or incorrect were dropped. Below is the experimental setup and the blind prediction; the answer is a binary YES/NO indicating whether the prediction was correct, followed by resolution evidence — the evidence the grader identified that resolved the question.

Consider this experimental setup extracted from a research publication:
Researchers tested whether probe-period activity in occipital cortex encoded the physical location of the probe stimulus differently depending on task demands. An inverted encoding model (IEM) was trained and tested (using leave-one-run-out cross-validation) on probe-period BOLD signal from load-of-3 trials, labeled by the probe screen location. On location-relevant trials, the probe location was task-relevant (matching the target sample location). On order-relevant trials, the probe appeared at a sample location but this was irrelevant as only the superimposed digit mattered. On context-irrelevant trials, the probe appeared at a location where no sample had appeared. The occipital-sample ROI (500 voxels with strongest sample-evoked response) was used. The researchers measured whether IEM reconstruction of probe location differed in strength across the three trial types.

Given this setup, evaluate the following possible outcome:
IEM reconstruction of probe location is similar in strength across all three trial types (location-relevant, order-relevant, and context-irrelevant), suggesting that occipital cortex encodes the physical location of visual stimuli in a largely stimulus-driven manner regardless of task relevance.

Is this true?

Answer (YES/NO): YES